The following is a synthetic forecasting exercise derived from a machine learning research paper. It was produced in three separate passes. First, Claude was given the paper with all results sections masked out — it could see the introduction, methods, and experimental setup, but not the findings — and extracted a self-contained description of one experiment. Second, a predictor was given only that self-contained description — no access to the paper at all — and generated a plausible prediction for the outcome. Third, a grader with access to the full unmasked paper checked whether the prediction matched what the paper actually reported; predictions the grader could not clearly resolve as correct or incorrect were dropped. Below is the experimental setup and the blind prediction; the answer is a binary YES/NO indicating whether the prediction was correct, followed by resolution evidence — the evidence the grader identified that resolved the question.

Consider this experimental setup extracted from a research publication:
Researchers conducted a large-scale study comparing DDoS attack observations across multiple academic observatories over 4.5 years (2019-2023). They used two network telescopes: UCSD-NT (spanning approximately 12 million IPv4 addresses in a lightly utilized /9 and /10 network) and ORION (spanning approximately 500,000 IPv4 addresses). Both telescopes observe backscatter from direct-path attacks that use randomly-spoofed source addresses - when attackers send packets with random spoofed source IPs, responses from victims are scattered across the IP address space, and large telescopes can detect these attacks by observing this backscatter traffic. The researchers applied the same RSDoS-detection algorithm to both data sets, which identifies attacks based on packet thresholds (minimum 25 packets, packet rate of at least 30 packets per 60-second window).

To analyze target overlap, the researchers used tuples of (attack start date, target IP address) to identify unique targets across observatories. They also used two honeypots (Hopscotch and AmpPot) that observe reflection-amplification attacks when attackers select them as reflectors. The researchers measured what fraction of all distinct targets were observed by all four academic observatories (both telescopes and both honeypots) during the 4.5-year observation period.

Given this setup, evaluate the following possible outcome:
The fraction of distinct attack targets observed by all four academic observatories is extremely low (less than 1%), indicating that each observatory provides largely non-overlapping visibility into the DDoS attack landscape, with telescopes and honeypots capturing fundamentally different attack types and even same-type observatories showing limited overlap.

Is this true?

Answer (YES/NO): YES